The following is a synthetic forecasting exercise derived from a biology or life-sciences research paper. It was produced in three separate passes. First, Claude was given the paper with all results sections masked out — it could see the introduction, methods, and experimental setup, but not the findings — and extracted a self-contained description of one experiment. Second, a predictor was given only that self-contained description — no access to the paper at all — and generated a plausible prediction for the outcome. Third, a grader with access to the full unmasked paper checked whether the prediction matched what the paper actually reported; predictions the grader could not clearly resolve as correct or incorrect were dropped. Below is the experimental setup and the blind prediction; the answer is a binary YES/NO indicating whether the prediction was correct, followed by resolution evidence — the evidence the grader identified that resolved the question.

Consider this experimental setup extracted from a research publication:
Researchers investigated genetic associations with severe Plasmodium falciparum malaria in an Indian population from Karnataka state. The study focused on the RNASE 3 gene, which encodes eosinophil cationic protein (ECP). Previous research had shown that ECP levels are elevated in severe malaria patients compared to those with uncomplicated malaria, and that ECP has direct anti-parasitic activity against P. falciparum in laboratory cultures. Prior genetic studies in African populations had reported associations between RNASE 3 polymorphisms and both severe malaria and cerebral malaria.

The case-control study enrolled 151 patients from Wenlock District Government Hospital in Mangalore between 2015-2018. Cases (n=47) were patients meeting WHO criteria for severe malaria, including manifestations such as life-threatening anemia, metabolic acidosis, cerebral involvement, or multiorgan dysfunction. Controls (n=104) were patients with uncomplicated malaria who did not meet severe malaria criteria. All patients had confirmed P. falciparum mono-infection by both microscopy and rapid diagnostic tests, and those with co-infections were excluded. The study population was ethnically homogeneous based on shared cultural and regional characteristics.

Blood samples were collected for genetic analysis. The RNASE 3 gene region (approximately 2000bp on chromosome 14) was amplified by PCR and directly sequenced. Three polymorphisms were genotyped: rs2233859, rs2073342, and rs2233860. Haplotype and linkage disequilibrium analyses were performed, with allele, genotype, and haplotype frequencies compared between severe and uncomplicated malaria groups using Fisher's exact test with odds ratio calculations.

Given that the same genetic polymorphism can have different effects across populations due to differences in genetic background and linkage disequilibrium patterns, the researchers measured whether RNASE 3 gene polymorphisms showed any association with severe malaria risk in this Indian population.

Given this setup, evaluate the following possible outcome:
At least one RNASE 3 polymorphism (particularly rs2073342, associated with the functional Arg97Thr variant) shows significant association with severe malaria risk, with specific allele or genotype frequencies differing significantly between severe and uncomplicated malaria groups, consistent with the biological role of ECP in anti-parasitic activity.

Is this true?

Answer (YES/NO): NO